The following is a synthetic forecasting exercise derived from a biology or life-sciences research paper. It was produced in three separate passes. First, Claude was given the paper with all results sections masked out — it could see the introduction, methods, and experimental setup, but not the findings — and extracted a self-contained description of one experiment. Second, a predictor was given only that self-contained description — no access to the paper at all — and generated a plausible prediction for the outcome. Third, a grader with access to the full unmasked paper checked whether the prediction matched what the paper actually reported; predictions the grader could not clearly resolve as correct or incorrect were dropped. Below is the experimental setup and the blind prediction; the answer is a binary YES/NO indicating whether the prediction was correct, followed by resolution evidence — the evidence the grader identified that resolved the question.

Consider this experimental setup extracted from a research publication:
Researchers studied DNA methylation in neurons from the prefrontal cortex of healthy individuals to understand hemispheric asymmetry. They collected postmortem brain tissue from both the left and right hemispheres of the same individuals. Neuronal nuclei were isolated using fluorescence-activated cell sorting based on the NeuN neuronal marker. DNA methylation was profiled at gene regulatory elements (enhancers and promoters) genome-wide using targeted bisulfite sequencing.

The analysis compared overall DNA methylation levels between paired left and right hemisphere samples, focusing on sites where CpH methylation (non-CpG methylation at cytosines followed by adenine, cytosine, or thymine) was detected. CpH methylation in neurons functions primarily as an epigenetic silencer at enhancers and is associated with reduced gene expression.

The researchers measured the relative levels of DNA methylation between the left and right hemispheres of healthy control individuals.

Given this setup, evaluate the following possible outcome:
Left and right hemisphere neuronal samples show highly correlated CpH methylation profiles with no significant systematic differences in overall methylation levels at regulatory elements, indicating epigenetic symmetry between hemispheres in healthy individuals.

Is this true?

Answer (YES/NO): NO